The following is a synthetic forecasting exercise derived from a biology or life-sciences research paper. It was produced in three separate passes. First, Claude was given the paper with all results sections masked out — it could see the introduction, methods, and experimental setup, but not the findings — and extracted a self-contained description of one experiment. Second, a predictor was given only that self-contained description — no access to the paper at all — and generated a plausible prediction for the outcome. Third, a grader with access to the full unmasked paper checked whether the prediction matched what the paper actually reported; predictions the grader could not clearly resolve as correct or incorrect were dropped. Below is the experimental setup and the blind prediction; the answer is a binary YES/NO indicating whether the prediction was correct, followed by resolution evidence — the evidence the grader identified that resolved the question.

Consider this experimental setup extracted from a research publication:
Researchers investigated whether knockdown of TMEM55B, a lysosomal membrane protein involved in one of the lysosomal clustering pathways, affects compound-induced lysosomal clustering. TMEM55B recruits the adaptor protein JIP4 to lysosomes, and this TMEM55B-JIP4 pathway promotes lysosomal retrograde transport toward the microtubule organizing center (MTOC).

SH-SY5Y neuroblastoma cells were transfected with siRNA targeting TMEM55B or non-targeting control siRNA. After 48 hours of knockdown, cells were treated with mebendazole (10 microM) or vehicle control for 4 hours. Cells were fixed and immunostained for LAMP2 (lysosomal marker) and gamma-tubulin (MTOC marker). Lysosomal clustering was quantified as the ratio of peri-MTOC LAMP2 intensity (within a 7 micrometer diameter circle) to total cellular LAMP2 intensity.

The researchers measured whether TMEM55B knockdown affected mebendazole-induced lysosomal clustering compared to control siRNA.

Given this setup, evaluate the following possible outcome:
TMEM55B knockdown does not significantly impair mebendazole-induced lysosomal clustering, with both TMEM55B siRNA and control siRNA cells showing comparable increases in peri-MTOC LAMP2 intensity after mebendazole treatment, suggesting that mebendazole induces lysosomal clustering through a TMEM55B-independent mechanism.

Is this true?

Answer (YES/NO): YES